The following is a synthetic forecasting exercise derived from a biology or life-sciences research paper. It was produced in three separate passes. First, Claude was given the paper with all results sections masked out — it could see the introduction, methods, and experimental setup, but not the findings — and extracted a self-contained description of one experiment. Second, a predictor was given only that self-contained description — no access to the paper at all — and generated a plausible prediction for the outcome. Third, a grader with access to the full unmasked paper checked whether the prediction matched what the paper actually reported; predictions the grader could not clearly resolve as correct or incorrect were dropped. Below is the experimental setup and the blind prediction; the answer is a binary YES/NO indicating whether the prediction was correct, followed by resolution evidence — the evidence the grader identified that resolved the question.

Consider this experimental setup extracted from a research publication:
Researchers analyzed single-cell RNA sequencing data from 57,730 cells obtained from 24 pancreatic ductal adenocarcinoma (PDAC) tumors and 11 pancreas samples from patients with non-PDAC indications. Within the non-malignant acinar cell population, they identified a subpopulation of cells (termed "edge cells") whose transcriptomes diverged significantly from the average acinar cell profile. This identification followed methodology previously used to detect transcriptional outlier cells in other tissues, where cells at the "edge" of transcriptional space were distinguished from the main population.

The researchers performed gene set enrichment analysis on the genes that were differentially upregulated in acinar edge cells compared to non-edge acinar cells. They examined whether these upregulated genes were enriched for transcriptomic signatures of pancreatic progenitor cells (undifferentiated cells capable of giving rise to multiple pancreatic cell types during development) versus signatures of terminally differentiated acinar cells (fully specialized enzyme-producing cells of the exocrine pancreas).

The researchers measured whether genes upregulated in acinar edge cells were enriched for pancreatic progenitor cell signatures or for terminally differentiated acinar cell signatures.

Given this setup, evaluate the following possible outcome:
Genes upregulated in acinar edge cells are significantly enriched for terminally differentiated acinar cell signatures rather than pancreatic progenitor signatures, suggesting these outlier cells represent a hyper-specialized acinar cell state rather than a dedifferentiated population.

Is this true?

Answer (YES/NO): NO